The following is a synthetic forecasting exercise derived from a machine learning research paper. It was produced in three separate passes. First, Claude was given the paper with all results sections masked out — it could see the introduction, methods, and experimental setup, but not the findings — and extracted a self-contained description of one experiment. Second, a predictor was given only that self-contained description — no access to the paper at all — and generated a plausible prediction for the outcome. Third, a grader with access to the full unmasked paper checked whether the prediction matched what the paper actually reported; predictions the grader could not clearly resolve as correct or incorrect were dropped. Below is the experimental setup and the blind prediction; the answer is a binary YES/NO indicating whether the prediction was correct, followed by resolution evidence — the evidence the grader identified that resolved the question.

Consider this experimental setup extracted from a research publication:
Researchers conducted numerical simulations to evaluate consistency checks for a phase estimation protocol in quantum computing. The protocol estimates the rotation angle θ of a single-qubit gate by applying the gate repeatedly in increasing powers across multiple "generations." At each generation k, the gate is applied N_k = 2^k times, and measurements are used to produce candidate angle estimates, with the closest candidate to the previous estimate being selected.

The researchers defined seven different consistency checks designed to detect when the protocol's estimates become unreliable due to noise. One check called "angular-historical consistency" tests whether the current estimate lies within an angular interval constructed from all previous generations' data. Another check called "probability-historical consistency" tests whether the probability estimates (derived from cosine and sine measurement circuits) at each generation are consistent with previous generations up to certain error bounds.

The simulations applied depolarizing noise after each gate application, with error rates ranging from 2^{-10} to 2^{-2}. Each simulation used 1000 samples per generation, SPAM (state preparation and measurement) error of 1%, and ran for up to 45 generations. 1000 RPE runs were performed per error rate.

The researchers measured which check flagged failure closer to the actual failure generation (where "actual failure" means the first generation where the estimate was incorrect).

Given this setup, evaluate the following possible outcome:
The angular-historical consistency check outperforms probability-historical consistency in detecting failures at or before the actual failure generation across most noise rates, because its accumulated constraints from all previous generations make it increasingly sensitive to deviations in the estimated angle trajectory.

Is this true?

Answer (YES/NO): YES